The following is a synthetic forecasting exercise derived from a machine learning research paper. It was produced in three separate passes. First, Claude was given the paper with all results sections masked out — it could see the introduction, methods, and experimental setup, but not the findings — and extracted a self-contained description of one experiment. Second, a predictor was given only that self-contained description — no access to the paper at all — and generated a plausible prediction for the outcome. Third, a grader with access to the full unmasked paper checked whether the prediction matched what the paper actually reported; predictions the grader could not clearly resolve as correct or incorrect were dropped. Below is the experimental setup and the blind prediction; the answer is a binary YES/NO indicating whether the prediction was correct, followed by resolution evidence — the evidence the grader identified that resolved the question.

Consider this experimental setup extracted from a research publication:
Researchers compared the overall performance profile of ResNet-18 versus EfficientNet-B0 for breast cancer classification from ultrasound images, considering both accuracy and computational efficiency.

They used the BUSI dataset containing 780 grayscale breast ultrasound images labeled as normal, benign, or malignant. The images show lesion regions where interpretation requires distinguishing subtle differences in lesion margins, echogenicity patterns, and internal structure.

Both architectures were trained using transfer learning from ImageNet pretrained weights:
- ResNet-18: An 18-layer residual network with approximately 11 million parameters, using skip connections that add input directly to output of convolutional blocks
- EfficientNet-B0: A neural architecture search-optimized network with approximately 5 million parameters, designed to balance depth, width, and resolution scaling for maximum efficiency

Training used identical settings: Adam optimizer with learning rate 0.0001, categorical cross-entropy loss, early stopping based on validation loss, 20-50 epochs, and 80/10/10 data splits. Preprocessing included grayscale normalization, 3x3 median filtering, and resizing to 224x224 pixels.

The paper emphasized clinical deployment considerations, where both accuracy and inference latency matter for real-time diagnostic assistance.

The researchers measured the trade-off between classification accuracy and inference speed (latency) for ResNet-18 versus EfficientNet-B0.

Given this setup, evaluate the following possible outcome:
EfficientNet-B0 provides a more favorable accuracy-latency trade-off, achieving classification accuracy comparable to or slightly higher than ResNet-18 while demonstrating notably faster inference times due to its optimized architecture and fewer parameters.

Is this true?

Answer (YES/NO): NO